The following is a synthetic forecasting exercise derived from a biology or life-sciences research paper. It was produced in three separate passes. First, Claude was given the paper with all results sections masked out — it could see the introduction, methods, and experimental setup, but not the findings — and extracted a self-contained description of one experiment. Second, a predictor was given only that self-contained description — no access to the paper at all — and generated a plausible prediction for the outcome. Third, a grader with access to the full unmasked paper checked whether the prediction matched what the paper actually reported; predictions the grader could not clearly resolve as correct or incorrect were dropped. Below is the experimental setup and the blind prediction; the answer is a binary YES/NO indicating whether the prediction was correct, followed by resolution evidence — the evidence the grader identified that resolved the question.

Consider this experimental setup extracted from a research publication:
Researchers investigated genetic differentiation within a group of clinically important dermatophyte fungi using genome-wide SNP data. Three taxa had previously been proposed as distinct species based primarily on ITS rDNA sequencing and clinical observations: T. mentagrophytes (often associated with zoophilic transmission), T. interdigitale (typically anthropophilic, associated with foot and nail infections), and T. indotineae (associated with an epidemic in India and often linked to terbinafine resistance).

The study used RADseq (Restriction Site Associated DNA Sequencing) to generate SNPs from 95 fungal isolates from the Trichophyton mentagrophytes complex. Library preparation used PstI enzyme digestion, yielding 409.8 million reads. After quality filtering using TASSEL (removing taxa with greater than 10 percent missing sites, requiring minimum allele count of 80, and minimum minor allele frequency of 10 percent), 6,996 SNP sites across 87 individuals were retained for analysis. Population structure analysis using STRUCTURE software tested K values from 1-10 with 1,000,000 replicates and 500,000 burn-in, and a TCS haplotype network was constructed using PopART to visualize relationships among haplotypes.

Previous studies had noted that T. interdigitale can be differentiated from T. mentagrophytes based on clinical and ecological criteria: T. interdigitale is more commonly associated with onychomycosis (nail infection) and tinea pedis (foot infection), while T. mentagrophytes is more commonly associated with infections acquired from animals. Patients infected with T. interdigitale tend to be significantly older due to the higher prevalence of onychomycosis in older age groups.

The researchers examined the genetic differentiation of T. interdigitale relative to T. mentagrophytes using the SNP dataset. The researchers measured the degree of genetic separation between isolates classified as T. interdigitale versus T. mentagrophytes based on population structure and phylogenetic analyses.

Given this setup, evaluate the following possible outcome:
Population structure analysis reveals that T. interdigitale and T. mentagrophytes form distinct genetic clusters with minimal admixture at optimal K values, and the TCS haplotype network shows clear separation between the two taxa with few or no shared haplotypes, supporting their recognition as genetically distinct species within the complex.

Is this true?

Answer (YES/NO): NO